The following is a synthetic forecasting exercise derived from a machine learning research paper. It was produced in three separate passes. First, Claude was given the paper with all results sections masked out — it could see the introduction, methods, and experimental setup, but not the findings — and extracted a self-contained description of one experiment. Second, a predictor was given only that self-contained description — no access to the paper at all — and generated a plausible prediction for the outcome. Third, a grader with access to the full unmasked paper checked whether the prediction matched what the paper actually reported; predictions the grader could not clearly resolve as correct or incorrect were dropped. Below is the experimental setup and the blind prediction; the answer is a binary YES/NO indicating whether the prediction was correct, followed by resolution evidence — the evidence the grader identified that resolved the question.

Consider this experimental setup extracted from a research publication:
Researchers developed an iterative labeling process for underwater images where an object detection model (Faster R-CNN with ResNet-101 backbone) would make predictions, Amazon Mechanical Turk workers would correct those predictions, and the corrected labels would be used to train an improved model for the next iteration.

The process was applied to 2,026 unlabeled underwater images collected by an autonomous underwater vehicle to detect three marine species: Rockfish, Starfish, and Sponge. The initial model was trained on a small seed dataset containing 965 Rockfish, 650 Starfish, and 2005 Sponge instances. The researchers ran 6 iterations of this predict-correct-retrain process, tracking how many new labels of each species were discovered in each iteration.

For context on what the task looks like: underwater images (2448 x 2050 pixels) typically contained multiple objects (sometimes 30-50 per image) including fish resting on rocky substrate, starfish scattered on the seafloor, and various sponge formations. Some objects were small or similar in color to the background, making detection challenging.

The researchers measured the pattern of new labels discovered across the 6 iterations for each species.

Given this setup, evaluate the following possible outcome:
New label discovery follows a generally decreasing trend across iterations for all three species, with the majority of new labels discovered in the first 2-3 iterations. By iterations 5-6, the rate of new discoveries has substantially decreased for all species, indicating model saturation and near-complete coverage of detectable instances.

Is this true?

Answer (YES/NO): NO